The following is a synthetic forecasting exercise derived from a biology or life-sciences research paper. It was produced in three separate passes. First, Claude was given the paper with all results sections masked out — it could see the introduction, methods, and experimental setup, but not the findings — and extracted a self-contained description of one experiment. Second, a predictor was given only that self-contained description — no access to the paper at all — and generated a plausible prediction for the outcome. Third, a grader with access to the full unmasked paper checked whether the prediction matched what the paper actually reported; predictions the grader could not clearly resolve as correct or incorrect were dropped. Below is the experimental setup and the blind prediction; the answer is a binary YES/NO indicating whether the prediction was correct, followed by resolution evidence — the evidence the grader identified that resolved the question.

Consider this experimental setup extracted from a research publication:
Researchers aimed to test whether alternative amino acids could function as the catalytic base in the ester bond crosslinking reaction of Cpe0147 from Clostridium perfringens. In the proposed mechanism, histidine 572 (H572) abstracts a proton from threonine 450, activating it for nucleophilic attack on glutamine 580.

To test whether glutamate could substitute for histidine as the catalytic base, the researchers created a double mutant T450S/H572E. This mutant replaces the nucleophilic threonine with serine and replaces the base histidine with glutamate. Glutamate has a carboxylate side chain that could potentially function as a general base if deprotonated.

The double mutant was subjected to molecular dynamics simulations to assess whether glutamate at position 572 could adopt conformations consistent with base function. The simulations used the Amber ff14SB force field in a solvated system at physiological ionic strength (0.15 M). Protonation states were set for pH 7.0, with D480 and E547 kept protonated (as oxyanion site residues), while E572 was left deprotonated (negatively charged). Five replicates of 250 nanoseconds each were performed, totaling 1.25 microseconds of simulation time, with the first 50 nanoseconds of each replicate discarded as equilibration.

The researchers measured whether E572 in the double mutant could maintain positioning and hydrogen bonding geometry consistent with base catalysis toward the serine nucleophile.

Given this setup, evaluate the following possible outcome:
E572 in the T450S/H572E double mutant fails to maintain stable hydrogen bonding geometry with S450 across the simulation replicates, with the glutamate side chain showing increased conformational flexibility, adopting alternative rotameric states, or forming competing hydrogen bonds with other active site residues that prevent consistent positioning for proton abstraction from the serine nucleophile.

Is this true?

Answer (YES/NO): NO